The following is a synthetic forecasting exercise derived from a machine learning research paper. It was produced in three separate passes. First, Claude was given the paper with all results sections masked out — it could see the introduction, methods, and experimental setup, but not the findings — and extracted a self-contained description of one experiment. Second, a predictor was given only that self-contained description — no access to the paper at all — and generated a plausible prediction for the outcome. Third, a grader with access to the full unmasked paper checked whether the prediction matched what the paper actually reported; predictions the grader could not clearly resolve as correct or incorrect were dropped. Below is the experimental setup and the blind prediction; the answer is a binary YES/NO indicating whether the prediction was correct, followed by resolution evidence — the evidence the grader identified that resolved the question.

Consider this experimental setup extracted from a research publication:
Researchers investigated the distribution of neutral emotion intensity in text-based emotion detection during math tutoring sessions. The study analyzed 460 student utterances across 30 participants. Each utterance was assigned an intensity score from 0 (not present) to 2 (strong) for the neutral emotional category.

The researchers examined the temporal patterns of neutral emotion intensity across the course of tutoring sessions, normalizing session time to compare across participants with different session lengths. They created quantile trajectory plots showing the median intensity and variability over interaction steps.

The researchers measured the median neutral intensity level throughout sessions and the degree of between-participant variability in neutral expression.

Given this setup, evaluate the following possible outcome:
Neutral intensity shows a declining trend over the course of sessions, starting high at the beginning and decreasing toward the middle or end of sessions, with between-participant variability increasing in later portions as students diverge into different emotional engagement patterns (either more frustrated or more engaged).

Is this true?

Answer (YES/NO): NO